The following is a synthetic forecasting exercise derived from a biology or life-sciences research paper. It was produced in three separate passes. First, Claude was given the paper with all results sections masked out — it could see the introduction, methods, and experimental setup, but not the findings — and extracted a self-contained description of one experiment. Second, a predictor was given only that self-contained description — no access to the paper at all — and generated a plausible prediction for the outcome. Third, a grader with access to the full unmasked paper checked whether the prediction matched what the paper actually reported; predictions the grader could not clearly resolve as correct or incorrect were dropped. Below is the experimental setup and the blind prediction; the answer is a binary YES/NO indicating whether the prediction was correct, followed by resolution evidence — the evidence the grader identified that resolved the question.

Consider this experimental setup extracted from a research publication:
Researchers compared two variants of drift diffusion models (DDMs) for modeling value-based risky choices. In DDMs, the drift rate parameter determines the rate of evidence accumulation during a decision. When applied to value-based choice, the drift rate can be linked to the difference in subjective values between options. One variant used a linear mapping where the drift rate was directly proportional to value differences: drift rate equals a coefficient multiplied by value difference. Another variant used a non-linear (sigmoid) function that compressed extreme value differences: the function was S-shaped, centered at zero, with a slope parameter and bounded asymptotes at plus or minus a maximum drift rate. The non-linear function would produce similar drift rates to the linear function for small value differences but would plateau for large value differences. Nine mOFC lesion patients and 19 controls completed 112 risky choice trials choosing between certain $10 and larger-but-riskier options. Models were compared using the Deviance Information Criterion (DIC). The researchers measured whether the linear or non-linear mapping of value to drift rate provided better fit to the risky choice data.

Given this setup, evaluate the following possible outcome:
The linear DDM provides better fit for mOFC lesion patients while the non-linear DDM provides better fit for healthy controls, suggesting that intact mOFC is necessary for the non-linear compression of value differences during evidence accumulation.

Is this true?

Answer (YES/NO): NO